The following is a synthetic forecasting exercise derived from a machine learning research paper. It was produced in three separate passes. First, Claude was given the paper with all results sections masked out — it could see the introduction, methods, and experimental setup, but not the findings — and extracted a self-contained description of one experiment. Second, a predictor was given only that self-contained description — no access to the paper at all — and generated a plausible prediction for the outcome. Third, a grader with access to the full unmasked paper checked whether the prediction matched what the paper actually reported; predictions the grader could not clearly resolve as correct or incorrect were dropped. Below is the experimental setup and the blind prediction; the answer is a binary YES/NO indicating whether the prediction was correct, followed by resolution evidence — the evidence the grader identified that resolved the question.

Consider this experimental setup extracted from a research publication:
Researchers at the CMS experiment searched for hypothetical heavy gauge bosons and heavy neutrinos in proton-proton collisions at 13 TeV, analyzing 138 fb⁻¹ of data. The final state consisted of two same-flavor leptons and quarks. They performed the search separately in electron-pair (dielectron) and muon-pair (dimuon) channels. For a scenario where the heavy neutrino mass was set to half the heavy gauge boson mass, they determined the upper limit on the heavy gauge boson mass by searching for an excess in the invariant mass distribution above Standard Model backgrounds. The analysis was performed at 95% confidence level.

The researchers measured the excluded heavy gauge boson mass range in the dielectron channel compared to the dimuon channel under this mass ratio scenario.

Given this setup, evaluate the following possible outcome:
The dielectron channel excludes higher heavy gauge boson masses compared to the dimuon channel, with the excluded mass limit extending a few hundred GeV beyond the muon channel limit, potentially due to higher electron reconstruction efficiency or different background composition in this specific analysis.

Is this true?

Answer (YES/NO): NO